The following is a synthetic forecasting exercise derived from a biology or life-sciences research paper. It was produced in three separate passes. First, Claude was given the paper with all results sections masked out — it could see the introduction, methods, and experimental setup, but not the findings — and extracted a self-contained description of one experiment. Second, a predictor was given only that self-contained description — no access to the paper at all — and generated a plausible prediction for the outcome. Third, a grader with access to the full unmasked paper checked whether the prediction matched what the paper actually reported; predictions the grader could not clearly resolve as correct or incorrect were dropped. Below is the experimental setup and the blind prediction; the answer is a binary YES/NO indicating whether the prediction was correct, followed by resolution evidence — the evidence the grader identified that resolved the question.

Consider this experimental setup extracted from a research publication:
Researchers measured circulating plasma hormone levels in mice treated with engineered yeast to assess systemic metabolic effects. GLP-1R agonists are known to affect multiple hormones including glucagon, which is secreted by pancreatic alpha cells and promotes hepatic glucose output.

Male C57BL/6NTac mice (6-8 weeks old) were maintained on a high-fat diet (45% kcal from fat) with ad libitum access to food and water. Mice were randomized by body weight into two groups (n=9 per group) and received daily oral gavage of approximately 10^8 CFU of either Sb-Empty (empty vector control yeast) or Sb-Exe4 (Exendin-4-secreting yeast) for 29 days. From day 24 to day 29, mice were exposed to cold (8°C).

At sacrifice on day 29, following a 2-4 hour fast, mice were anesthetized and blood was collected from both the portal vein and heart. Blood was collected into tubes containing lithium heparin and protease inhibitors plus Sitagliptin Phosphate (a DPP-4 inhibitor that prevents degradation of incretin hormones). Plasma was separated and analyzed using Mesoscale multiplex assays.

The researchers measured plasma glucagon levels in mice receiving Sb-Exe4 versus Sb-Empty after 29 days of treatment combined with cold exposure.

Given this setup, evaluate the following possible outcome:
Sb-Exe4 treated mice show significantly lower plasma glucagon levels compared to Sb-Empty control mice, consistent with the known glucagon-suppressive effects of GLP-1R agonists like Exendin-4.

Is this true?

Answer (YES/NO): NO